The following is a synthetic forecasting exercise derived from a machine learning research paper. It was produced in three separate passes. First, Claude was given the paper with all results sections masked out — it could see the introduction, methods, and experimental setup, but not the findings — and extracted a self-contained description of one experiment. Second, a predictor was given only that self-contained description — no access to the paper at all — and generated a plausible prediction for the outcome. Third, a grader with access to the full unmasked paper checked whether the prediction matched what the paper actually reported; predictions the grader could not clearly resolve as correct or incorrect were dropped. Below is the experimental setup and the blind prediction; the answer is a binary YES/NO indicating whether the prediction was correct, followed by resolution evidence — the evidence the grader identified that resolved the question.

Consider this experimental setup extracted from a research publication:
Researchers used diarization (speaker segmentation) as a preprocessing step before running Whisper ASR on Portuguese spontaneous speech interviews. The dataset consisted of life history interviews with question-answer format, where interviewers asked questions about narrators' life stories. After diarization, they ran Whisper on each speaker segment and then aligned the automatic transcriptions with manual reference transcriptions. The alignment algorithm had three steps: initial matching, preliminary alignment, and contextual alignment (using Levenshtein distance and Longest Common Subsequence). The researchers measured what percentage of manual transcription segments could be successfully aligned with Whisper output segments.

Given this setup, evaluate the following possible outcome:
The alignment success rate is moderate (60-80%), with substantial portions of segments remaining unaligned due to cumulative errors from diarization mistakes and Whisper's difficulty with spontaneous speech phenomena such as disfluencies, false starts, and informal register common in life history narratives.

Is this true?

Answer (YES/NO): NO